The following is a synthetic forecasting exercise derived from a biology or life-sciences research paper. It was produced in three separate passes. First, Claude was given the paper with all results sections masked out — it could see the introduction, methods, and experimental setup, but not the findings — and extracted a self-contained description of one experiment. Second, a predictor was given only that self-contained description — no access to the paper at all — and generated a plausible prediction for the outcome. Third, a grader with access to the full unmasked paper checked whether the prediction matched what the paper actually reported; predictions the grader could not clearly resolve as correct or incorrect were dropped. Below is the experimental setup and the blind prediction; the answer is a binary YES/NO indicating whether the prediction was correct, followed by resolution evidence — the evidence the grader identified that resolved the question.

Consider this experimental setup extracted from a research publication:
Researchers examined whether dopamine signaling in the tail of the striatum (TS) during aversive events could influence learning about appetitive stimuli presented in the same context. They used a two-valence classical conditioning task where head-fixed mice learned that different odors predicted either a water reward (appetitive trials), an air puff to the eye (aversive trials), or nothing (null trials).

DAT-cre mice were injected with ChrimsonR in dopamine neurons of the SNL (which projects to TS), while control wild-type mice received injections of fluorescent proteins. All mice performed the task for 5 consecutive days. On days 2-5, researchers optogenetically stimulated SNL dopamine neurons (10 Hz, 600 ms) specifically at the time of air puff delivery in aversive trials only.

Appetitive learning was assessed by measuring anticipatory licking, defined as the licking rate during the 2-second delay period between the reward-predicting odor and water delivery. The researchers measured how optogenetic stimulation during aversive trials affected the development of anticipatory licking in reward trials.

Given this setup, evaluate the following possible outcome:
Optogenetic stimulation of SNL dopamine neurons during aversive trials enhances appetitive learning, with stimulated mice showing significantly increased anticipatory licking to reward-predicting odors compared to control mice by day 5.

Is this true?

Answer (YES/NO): NO